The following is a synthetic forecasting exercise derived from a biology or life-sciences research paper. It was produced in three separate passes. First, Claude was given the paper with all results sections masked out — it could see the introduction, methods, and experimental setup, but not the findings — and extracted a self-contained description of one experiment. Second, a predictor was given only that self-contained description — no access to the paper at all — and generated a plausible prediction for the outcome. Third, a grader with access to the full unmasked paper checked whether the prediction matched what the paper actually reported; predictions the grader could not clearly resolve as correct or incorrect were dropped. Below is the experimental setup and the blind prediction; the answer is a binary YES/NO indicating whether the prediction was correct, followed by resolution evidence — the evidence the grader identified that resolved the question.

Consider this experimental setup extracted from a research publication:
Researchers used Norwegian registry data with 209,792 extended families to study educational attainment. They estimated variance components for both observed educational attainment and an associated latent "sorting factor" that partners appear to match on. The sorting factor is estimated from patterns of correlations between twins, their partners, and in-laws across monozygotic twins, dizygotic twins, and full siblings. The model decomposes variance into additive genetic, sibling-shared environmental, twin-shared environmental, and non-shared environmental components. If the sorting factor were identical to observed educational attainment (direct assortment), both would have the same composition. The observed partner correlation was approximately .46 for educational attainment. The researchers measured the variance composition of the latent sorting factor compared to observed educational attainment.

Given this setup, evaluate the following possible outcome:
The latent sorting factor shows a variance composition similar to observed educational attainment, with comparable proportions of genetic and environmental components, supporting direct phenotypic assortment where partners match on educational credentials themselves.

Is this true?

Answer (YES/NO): NO